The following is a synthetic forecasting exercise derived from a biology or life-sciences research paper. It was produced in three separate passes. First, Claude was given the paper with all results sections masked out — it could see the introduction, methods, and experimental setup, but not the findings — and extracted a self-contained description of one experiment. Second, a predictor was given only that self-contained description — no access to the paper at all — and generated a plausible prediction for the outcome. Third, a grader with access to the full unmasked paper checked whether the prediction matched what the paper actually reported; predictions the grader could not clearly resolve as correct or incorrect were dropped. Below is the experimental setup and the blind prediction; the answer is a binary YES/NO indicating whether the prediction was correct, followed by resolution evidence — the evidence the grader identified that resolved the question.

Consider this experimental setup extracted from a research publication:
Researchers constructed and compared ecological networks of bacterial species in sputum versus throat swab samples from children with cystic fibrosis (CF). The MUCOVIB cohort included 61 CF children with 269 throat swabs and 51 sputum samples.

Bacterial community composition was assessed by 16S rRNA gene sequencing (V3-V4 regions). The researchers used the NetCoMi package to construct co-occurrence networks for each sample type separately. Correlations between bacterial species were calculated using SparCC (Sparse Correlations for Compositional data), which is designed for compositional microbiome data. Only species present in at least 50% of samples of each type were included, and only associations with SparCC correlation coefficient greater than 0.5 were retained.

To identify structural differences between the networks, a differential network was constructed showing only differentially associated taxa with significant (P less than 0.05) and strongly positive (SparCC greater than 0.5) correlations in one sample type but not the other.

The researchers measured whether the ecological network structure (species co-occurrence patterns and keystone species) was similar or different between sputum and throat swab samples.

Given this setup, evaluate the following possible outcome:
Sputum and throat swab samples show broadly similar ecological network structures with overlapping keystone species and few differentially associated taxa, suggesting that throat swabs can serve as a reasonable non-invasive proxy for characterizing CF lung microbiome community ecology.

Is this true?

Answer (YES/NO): NO